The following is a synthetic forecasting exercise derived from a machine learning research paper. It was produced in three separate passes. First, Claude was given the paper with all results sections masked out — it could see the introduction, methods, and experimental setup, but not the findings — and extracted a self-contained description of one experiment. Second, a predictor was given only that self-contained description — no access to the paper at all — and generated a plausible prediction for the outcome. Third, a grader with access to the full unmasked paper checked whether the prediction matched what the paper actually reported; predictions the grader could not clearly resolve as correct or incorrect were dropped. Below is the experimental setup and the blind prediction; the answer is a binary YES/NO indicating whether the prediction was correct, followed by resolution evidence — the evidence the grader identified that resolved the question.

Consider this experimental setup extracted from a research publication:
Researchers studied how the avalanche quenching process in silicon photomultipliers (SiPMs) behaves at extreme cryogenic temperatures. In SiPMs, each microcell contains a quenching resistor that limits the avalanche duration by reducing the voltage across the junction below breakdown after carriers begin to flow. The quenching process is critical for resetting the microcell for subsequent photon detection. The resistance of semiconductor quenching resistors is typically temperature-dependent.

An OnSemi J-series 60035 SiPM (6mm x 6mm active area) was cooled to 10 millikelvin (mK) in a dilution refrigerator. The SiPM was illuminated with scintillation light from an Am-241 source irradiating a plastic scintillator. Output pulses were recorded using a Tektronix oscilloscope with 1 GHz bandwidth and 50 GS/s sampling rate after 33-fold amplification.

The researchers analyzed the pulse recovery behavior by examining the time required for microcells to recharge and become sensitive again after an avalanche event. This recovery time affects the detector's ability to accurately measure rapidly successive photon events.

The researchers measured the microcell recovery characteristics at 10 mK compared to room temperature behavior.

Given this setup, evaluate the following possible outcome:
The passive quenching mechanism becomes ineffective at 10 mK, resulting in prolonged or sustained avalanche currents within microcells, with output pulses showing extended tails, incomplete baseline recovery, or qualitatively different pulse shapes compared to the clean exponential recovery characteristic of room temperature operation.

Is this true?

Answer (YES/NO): NO